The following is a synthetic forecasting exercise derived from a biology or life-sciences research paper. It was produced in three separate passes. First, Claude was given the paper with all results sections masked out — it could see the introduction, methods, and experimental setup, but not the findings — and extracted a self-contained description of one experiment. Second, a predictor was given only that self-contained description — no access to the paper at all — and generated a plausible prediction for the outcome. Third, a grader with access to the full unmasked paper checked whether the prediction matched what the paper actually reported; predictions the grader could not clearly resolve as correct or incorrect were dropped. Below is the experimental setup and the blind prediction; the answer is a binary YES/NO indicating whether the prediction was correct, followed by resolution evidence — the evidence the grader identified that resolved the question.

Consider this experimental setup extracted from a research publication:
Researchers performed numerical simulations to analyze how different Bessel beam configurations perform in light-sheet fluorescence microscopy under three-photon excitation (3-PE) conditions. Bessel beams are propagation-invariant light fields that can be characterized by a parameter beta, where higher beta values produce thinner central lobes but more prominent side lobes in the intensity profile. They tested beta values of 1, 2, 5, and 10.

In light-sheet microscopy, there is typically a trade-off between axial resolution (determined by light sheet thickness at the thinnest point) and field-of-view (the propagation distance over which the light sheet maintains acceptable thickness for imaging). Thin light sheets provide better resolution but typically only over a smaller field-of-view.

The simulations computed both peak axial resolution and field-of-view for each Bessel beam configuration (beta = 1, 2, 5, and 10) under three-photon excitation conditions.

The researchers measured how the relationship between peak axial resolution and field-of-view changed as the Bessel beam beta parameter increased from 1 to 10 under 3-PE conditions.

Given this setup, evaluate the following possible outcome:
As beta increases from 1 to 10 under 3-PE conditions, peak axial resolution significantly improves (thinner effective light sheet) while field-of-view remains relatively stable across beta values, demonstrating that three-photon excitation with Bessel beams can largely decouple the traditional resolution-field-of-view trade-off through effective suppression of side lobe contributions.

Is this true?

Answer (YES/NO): NO